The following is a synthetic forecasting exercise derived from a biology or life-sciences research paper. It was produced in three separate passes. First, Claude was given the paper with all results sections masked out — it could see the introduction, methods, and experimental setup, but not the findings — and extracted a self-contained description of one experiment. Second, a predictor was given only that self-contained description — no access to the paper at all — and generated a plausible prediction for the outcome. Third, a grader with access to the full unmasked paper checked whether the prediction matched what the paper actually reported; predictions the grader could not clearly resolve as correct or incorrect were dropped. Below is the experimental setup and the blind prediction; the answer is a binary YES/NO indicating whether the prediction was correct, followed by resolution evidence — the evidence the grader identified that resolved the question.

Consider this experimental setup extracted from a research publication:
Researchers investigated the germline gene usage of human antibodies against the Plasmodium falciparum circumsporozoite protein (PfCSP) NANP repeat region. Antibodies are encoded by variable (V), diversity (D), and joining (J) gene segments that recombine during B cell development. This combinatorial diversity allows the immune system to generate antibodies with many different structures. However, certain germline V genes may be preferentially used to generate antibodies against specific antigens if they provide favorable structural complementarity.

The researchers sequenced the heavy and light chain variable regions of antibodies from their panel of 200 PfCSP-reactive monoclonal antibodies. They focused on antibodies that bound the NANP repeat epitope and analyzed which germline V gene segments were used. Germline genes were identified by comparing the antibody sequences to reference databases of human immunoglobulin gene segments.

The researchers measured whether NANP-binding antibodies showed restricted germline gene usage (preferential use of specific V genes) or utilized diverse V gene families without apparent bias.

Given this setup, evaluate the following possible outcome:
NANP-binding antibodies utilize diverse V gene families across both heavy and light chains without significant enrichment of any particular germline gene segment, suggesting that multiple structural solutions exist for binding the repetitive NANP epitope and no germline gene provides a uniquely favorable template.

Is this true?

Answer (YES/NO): NO